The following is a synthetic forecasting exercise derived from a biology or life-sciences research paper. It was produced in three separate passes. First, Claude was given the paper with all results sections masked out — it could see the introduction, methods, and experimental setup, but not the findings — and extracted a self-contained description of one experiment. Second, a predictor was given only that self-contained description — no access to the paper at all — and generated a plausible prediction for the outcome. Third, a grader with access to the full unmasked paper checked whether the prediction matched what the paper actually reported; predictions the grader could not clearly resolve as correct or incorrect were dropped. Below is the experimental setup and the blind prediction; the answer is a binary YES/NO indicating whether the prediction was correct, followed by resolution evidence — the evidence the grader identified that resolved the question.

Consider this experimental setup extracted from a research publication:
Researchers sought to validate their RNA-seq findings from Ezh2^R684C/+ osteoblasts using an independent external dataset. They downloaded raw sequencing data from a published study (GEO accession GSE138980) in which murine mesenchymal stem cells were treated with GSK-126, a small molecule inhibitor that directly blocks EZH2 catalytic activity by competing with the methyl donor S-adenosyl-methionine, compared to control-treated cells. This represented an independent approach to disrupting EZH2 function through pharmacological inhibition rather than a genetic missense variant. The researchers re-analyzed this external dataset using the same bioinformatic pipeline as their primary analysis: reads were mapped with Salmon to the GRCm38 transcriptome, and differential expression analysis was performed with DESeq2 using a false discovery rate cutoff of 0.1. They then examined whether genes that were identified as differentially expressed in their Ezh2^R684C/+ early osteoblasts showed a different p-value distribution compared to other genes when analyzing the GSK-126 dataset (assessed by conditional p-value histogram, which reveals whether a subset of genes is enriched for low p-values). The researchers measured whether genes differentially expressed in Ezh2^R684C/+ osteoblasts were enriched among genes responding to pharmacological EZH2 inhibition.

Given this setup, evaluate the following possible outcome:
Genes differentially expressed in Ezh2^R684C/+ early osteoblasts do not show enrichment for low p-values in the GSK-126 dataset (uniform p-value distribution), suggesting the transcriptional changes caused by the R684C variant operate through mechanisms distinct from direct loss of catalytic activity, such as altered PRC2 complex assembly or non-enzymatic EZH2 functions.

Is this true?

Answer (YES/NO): NO